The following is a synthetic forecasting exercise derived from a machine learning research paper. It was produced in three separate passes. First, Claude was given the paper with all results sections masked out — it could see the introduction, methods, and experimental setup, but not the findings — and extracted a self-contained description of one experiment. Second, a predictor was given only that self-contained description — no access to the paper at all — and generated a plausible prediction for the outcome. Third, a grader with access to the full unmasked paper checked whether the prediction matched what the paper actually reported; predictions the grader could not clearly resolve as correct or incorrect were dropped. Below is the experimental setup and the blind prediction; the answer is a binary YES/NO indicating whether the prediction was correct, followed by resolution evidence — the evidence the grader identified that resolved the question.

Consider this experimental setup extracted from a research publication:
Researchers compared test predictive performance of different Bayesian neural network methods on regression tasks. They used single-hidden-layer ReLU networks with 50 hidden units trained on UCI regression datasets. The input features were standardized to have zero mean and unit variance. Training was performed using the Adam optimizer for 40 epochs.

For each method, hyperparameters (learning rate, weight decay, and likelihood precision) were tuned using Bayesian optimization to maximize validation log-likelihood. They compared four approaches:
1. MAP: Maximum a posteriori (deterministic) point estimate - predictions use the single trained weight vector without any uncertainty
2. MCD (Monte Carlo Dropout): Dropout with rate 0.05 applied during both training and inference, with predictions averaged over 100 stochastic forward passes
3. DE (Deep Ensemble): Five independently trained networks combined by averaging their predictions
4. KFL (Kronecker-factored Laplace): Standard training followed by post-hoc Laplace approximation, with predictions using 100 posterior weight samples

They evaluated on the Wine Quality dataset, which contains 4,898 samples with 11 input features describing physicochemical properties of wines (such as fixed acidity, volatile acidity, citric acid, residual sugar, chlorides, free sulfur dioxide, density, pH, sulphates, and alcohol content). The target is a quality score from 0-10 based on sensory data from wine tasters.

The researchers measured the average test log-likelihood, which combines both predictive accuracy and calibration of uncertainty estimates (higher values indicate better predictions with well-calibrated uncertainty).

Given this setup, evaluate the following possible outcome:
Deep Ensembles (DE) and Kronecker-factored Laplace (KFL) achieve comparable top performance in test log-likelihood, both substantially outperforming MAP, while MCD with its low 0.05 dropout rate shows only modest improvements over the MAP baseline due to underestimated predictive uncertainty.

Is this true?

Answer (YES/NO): NO